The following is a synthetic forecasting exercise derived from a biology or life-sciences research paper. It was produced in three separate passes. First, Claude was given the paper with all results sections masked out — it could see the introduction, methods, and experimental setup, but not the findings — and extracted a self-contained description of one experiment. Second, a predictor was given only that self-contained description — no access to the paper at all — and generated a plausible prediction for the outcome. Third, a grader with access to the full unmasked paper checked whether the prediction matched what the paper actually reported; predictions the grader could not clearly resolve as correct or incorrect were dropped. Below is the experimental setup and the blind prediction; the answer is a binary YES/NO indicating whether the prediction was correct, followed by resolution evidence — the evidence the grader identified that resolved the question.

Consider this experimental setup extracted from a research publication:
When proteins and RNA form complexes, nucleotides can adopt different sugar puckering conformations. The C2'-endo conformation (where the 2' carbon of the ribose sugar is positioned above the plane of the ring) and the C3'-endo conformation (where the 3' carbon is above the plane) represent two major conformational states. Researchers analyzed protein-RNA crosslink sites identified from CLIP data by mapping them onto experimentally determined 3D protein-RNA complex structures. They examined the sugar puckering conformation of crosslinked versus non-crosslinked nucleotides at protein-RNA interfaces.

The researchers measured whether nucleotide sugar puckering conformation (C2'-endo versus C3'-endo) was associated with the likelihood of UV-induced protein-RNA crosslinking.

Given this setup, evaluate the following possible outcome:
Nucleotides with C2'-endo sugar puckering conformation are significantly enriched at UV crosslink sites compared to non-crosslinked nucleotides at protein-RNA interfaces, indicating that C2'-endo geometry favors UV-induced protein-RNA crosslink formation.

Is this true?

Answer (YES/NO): YES